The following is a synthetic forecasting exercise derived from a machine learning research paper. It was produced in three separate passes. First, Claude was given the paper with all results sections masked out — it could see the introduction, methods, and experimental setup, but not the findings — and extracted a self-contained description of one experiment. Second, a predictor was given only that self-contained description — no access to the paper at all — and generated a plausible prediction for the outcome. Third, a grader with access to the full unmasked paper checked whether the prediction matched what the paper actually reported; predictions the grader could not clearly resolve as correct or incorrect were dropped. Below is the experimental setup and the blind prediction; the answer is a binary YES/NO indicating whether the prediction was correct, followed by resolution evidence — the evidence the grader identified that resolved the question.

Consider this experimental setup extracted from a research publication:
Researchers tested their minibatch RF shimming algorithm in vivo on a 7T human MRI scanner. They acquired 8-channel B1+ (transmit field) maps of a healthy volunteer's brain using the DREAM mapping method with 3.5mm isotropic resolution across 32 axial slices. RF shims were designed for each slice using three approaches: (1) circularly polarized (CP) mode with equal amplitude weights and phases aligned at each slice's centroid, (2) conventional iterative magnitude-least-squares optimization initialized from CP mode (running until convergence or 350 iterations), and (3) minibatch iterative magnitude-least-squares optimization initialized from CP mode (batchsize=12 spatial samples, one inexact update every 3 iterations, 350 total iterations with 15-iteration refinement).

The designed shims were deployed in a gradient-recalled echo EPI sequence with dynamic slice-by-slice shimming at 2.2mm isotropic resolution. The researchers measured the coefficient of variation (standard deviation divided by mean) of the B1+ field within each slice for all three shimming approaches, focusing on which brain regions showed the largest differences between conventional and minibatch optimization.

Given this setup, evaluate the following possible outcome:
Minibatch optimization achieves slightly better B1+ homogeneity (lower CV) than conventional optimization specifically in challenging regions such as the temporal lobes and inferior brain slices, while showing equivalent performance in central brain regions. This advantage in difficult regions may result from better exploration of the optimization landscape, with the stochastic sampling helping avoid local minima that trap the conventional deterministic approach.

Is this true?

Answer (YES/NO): NO